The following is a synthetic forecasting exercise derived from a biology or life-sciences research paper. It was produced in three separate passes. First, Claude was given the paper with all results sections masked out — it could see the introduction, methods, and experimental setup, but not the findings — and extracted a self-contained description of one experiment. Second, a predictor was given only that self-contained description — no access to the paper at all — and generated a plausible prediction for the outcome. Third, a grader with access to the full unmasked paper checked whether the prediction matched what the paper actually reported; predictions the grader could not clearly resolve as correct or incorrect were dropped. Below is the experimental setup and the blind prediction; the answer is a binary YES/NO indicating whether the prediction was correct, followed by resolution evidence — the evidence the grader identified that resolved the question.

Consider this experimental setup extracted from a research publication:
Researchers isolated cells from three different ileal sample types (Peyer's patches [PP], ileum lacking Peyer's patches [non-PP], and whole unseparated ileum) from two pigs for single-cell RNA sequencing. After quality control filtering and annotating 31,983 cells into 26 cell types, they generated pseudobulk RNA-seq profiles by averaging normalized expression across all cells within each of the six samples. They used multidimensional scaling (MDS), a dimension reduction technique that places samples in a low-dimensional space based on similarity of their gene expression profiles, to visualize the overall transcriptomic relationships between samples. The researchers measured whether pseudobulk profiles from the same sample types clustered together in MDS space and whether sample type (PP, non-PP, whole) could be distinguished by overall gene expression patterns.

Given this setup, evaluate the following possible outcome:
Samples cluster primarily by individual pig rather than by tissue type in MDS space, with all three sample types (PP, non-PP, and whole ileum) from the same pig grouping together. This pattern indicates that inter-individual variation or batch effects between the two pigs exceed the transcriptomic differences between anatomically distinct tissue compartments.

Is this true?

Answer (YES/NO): NO